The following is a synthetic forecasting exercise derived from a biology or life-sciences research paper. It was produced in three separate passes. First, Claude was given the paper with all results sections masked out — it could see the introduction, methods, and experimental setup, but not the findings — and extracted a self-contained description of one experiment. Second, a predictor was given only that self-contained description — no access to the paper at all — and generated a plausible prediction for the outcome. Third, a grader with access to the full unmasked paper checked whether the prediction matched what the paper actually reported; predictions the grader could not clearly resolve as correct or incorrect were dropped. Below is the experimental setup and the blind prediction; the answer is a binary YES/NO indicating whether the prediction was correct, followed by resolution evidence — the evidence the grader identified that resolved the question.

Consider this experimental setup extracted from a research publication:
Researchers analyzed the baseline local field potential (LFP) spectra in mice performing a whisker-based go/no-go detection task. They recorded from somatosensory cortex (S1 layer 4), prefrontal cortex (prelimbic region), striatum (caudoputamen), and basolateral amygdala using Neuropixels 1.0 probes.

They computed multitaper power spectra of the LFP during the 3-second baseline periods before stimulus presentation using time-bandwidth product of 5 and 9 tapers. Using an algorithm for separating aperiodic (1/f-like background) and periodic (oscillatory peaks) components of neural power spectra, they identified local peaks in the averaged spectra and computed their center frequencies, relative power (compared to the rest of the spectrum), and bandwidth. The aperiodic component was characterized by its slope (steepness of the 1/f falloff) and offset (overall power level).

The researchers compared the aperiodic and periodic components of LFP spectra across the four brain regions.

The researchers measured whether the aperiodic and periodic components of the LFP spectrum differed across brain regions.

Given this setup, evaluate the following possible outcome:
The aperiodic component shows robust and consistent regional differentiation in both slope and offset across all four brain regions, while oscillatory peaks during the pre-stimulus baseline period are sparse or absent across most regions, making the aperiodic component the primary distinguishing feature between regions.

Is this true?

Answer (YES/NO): NO